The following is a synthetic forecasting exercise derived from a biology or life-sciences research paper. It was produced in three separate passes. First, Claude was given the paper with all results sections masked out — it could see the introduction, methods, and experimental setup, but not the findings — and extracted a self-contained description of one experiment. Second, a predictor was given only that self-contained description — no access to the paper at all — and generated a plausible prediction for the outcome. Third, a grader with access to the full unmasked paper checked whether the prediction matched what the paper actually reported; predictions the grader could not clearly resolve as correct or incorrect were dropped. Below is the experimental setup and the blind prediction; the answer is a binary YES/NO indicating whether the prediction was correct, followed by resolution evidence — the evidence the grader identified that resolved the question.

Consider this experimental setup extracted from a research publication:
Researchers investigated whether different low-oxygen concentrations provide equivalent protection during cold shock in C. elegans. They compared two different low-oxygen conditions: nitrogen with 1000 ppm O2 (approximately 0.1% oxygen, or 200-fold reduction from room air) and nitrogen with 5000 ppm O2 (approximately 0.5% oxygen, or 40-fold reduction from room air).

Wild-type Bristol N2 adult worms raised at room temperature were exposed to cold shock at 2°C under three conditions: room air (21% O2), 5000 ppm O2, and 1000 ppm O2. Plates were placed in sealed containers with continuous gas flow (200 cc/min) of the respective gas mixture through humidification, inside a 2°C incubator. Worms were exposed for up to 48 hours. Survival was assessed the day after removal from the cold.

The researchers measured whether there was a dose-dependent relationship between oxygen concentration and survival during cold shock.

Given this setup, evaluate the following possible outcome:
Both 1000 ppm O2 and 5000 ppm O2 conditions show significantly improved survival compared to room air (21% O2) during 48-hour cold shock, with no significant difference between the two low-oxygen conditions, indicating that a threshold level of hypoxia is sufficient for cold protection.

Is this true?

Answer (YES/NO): NO